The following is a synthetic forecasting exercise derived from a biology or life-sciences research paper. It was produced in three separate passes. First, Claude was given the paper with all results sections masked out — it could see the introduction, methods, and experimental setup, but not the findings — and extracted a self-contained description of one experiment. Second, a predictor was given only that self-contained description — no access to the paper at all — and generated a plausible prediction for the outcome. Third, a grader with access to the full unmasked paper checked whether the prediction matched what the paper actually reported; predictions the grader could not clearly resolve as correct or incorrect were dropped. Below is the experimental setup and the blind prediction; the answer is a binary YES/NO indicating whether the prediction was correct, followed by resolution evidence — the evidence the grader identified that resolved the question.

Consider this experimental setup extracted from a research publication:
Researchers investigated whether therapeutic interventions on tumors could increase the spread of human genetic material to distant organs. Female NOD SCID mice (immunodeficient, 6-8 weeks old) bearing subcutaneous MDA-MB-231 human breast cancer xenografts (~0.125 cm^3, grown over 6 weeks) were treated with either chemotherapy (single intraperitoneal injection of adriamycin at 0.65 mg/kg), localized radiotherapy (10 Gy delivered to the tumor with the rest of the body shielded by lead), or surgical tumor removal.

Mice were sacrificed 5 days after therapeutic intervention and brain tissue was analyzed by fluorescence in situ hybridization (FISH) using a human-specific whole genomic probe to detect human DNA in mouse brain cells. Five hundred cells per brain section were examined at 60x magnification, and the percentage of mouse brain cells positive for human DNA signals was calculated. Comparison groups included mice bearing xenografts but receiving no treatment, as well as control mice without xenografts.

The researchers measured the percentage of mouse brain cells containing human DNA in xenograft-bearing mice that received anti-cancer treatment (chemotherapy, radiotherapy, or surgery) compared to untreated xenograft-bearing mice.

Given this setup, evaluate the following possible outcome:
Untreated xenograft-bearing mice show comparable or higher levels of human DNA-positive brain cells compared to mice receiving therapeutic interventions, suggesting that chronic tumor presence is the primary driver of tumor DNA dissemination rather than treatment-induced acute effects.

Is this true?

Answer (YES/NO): NO